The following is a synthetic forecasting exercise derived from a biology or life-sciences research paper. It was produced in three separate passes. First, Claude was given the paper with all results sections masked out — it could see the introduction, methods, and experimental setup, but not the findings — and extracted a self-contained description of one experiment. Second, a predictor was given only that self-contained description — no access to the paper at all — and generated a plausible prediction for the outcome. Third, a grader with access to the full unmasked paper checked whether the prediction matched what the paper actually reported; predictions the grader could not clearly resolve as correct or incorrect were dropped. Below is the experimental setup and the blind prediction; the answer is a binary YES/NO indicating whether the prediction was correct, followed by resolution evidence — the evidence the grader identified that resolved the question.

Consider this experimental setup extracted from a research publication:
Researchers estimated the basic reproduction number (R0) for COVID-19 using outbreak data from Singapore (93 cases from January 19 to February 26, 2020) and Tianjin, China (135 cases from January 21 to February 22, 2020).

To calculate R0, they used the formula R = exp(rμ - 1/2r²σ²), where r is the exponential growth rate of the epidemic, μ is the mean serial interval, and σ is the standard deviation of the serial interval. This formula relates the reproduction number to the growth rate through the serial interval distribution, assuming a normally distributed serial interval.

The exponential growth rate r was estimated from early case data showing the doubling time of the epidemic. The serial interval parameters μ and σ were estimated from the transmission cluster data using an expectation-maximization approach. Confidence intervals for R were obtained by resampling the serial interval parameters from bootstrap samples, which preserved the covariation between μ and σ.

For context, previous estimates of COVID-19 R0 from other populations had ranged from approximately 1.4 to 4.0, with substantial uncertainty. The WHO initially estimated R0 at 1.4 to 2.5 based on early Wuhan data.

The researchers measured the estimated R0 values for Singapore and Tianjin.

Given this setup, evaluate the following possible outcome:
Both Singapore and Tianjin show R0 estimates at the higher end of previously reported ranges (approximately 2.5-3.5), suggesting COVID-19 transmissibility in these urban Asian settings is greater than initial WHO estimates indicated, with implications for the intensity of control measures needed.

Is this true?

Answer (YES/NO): NO